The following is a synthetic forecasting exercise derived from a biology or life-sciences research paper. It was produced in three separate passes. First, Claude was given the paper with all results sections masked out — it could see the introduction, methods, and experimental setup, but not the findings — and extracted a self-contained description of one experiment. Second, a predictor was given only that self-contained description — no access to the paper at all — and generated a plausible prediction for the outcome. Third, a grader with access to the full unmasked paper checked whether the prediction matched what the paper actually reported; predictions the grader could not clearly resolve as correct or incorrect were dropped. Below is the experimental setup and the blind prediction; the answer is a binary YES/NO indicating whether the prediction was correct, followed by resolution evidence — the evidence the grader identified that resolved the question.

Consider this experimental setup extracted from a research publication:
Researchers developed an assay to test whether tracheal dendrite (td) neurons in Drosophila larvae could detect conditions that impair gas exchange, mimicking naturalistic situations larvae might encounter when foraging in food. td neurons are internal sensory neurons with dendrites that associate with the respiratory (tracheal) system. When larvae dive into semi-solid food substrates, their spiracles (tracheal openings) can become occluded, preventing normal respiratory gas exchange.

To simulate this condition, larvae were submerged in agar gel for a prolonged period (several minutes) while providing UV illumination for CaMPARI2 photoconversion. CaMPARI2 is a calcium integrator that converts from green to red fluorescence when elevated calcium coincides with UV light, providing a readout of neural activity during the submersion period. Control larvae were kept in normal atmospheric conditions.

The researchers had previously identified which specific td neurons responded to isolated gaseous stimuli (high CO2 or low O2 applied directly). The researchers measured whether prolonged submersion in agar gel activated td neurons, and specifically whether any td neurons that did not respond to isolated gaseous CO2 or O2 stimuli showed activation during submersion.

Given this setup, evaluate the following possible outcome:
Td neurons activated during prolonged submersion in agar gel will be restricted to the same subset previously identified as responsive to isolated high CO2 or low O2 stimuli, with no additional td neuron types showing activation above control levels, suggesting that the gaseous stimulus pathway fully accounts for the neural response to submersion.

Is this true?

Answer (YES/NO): NO